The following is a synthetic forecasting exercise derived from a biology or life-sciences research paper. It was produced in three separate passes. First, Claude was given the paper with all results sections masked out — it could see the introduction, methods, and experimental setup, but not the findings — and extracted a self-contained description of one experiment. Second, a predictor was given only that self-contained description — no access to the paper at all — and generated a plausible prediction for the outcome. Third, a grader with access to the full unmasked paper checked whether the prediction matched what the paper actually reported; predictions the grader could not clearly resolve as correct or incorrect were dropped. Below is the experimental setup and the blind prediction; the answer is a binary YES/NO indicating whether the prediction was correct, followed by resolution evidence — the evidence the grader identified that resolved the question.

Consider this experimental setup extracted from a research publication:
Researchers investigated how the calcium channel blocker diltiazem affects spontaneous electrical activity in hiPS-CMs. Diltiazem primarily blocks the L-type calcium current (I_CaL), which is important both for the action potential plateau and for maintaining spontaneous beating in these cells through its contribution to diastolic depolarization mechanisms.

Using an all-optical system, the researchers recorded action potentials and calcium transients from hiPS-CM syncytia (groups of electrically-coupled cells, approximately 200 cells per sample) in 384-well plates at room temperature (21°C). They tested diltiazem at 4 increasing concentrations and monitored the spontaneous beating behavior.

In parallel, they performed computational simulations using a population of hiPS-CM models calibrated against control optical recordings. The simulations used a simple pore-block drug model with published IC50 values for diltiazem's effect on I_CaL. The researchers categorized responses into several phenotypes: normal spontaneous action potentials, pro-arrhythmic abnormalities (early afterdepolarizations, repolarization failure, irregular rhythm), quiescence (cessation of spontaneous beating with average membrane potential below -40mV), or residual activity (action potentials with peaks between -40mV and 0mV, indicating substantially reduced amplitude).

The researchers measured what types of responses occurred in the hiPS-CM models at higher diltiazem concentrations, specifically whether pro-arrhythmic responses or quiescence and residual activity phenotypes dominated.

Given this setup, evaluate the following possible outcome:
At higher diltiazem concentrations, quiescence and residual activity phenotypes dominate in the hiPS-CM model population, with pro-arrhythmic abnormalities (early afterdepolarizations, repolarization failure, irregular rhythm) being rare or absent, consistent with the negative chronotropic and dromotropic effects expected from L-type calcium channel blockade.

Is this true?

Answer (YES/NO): YES